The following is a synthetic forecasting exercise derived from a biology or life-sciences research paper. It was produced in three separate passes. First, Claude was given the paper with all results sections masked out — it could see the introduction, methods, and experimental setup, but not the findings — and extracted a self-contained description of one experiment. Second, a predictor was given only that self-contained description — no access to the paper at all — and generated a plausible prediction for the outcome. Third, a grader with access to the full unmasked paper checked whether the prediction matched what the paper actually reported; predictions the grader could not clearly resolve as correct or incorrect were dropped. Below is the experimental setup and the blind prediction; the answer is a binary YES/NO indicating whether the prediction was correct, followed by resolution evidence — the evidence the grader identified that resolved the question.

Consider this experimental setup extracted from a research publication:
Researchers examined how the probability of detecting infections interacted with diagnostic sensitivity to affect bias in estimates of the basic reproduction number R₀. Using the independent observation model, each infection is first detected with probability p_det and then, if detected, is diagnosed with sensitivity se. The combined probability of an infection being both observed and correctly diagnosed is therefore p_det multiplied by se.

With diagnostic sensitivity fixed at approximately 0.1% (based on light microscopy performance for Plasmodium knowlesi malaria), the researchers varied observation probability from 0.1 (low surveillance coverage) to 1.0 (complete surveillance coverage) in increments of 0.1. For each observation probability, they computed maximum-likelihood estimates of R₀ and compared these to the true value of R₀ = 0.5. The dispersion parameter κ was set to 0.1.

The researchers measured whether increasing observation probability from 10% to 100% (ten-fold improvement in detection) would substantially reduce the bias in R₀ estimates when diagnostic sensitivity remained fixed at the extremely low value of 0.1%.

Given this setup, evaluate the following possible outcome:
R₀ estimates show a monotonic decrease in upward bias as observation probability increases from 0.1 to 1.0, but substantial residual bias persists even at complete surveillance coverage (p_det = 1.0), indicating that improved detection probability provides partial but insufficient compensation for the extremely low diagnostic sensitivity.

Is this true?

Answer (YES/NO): NO